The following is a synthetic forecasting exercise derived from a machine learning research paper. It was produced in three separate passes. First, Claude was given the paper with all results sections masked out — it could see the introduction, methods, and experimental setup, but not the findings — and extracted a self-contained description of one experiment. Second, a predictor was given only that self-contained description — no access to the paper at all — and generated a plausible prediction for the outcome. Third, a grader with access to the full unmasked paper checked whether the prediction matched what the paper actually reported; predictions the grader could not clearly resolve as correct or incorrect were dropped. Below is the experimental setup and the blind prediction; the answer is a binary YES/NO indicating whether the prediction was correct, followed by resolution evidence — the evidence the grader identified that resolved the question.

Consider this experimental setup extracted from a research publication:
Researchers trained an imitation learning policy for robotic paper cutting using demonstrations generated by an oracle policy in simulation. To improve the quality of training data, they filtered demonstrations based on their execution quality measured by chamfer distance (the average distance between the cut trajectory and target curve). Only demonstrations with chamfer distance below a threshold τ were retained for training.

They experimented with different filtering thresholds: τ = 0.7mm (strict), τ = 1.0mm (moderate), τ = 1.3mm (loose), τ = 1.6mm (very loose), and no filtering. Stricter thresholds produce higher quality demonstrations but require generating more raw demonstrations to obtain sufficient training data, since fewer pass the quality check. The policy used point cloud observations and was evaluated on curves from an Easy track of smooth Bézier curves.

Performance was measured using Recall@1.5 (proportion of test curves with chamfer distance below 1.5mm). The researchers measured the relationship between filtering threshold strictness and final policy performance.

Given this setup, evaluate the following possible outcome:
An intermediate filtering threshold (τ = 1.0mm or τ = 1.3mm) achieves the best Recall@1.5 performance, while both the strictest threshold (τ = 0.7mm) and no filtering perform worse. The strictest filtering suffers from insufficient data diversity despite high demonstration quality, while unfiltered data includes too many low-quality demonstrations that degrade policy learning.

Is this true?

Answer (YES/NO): NO